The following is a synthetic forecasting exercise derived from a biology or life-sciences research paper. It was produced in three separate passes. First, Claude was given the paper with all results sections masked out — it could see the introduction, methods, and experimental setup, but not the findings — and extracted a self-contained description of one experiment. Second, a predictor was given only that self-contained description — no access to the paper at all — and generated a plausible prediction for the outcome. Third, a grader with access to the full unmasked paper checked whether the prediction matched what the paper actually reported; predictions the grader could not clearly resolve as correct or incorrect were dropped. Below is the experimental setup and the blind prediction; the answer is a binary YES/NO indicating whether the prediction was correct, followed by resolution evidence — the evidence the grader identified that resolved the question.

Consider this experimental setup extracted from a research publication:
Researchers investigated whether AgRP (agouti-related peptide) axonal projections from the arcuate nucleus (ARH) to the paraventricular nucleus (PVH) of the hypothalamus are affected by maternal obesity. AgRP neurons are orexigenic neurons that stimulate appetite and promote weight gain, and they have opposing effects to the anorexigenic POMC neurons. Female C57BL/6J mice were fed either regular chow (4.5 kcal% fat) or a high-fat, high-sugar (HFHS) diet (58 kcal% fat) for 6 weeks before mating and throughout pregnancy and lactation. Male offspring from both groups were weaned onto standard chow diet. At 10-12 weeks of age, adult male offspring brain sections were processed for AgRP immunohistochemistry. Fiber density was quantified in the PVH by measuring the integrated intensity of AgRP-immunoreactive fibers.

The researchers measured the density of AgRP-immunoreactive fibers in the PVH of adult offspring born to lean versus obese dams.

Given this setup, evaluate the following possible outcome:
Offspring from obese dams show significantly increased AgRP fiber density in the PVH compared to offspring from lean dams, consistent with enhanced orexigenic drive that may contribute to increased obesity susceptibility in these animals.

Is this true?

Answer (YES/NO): NO